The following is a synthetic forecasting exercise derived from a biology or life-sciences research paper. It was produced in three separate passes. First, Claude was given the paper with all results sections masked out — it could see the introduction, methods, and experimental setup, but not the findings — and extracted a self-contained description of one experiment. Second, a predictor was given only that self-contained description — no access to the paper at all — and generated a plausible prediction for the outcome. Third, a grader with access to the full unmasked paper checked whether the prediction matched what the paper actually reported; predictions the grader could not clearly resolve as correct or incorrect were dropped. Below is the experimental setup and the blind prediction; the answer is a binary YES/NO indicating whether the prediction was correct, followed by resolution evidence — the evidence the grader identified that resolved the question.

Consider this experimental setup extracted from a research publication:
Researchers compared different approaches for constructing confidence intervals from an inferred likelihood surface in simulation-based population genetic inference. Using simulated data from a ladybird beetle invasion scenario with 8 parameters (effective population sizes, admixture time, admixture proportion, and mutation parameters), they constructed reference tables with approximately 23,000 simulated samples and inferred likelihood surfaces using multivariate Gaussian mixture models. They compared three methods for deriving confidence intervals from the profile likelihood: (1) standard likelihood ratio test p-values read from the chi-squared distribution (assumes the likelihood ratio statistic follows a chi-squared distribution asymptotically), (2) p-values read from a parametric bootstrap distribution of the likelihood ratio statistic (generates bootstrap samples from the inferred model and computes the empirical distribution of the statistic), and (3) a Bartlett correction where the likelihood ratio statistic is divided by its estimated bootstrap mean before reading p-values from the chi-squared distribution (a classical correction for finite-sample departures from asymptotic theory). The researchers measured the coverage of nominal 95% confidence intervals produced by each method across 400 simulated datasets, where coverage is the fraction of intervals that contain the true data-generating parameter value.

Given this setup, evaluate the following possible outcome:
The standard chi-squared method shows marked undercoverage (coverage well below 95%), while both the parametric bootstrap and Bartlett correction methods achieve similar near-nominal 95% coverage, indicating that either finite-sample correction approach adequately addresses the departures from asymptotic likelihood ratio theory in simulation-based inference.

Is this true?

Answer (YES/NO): NO